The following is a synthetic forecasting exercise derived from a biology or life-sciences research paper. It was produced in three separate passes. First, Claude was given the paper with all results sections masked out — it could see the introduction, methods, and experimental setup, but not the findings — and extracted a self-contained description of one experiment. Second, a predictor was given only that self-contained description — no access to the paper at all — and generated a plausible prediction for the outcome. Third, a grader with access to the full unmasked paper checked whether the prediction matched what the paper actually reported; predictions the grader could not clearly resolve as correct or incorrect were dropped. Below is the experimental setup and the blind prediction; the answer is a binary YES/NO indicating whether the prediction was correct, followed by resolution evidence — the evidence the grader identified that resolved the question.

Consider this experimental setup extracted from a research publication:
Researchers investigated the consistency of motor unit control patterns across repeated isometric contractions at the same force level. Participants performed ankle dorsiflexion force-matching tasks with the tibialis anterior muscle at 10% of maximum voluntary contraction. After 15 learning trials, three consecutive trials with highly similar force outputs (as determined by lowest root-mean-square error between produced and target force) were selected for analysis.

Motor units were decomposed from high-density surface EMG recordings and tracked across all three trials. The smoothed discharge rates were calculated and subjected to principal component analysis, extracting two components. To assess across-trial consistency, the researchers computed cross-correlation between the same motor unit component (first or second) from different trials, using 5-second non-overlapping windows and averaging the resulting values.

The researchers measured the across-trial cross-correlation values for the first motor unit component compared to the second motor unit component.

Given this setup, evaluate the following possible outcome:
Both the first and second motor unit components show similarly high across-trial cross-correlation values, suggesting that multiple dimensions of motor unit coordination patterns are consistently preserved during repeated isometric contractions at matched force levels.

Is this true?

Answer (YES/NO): NO